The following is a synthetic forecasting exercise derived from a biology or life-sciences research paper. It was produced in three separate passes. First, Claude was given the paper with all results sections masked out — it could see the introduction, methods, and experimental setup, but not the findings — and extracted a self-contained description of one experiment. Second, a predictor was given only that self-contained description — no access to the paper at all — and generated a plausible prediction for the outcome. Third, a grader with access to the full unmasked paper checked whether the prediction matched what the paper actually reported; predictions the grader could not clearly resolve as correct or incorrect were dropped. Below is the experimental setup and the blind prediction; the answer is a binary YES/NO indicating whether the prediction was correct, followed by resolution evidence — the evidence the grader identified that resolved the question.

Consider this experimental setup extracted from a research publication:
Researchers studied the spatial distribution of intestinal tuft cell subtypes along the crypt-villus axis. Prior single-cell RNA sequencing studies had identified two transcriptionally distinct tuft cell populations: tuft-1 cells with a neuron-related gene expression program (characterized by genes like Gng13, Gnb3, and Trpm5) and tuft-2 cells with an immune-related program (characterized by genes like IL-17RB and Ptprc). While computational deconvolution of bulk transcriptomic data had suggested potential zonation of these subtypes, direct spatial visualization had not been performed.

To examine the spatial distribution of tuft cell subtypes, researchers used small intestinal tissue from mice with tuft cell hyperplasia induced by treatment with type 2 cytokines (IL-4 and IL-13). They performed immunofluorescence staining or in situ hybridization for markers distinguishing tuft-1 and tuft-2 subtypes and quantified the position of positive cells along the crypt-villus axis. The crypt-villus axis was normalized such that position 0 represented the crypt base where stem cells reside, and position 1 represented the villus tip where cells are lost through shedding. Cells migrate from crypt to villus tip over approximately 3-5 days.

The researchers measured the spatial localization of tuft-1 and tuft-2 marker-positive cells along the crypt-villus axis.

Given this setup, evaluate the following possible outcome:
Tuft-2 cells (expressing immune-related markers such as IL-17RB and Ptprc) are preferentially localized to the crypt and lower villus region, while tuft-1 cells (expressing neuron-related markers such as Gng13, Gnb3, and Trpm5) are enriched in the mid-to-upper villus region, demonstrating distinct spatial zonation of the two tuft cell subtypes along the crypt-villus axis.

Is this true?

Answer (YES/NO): NO